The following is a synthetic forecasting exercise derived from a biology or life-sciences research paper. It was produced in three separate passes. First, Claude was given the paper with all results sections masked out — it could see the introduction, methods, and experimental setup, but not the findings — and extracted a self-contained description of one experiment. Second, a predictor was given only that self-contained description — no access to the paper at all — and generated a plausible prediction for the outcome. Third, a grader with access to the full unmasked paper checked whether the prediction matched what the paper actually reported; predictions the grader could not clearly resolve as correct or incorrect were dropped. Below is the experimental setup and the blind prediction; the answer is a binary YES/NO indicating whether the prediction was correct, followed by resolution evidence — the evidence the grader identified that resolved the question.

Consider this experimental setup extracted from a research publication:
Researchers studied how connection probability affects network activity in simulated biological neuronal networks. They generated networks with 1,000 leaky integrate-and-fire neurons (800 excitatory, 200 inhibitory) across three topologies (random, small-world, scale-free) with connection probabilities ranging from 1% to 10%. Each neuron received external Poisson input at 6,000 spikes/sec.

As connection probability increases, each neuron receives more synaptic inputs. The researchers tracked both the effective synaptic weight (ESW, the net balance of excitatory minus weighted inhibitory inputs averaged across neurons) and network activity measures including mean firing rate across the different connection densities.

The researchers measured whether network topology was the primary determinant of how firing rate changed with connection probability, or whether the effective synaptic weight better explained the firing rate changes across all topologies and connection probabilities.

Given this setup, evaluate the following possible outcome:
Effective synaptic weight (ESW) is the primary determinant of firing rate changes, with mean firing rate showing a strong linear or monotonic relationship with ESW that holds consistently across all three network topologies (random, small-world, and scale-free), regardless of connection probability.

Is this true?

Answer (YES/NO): YES